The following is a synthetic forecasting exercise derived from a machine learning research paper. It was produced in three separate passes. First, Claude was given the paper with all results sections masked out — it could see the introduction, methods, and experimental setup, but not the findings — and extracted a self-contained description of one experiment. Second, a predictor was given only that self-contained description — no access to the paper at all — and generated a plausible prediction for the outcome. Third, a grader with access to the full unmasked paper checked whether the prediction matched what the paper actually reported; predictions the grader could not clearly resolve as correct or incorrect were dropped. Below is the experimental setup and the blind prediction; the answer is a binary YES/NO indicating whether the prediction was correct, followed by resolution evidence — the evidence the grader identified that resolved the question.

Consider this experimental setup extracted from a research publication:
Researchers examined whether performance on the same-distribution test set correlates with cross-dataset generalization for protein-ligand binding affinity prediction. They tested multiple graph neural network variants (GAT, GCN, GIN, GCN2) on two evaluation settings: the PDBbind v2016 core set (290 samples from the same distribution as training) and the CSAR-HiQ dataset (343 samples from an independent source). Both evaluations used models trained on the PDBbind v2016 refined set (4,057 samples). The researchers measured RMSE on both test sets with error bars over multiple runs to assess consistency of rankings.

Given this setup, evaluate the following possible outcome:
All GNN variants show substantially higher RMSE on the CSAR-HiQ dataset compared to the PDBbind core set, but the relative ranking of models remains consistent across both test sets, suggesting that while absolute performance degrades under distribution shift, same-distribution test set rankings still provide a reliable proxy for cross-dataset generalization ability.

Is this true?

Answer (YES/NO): NO